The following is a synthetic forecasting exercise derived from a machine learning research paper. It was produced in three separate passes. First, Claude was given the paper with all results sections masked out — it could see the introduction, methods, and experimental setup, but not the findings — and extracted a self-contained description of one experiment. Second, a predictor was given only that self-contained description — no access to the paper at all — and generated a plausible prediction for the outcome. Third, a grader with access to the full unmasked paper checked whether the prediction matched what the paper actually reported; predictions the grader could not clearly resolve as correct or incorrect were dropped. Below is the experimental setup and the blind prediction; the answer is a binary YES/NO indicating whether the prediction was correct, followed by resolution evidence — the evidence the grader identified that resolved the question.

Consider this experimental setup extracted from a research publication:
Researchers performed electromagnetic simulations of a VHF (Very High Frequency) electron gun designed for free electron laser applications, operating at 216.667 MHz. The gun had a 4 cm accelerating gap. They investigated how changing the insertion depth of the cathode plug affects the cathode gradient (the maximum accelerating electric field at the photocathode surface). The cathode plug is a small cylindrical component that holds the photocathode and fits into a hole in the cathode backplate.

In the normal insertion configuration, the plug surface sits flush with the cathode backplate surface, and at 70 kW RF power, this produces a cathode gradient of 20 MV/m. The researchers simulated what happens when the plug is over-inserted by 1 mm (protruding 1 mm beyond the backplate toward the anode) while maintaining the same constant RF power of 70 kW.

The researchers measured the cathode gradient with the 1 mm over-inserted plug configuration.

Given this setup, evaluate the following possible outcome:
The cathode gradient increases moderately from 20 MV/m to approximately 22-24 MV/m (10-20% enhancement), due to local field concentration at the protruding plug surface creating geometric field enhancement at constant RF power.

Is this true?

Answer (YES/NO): YES